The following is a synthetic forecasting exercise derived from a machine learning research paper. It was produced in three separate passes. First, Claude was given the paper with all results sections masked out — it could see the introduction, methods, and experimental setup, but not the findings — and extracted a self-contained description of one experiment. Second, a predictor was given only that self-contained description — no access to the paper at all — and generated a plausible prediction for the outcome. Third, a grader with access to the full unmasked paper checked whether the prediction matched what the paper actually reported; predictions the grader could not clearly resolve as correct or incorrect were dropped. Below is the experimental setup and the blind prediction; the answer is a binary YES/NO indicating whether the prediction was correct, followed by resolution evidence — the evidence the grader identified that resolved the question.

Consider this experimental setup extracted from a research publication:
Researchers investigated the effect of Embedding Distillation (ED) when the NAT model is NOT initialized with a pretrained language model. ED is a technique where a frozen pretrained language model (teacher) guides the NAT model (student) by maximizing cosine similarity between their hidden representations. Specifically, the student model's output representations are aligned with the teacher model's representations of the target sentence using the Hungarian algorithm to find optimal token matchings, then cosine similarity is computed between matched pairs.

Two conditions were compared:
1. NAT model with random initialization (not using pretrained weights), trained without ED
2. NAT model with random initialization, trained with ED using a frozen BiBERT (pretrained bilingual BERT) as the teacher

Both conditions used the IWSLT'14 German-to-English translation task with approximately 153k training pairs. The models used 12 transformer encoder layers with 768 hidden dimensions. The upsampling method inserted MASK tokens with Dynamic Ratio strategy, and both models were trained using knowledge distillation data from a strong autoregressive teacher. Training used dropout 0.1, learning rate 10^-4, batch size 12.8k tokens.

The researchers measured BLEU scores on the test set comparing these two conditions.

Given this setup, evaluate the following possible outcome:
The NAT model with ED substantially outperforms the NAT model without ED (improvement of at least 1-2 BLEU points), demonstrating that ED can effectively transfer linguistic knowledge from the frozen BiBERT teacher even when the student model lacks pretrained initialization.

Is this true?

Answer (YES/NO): NO